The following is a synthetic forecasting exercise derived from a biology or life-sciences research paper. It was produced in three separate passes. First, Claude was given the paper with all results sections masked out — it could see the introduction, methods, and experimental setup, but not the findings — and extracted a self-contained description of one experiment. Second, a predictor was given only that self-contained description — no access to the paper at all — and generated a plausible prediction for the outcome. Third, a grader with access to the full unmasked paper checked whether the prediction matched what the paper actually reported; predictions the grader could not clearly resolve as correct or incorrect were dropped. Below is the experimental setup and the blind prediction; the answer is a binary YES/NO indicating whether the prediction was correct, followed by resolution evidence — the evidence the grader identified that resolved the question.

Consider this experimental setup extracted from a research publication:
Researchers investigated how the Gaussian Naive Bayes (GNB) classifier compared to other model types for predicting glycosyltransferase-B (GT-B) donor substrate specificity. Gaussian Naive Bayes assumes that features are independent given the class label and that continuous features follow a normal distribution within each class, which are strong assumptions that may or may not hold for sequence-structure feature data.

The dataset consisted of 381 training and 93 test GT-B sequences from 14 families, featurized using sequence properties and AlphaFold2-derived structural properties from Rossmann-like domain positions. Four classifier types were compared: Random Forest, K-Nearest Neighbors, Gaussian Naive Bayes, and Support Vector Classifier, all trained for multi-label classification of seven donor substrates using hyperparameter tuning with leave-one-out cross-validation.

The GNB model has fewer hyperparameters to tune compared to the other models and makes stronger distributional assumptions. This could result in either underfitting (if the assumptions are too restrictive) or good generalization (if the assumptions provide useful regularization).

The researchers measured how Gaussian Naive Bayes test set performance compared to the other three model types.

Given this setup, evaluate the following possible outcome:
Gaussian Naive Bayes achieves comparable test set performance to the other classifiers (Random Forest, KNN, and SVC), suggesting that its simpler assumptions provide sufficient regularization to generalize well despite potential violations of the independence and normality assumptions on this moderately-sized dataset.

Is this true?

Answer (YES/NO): NO